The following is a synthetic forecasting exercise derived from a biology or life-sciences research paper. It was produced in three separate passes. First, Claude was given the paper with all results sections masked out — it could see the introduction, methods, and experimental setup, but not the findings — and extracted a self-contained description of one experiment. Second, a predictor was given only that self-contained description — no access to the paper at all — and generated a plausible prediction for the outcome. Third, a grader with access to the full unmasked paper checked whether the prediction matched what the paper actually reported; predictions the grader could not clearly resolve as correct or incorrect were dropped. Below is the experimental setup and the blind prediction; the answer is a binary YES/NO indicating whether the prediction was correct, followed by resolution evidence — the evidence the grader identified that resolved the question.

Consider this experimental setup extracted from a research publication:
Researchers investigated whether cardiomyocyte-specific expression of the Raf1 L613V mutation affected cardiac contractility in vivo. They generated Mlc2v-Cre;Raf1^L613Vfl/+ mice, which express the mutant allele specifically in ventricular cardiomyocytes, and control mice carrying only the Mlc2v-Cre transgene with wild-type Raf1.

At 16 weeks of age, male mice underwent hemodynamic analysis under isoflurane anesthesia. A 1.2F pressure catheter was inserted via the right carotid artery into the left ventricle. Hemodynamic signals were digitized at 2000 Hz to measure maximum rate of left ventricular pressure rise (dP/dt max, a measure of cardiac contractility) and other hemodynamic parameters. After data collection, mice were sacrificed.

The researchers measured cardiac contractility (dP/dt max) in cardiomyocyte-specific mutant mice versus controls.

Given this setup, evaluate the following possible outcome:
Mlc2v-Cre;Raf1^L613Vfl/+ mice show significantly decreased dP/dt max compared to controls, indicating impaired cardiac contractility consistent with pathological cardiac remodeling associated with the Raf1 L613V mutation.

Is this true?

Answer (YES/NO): NO